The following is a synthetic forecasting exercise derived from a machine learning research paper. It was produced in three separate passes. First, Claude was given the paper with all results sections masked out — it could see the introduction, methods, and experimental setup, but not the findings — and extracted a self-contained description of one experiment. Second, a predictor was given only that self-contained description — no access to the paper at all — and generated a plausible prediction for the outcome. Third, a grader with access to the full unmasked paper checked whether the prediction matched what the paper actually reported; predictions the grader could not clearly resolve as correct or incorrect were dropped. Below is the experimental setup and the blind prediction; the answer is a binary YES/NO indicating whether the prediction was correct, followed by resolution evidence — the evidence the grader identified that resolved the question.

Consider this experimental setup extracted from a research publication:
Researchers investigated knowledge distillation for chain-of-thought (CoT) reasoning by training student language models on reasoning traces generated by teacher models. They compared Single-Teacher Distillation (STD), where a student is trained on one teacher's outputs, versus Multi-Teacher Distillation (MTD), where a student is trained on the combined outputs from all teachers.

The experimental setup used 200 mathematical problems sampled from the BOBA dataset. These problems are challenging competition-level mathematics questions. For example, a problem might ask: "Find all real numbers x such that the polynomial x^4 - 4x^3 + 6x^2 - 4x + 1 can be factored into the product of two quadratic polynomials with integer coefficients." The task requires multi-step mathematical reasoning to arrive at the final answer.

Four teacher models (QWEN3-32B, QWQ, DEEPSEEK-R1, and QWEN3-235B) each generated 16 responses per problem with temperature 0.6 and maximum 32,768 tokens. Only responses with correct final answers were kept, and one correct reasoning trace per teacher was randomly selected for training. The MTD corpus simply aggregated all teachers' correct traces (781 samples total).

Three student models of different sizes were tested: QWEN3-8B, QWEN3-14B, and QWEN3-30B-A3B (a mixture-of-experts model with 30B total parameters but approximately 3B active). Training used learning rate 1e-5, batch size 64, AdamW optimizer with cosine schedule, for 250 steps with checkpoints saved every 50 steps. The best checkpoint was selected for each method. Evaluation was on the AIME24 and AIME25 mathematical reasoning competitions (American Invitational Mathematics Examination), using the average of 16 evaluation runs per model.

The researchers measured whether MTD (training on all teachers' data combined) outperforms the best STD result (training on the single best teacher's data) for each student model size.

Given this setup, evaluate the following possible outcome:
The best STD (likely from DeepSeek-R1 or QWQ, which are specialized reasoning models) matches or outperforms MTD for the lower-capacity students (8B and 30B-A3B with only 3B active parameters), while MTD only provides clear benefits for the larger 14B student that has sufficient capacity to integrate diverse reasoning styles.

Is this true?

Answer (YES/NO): NO